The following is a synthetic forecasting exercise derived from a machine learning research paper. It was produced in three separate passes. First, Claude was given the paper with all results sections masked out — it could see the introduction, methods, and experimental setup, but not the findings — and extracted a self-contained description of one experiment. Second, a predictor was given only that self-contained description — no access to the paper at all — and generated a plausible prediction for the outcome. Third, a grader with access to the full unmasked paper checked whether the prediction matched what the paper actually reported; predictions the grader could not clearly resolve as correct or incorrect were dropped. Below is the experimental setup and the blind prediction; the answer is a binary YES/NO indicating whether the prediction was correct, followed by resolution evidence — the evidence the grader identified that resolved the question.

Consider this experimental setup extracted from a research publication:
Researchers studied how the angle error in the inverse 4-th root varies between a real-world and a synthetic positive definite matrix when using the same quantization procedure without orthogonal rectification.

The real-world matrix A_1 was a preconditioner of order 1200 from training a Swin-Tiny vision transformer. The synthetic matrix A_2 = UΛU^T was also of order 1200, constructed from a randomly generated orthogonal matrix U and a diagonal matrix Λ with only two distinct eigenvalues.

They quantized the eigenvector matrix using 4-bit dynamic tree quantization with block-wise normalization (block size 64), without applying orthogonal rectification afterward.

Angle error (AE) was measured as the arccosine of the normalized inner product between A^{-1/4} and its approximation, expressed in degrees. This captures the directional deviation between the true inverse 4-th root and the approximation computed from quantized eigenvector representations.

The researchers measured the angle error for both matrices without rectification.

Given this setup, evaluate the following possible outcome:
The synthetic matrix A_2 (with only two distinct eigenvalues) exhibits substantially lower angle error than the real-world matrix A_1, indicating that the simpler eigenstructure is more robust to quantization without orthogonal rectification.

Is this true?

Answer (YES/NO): NO